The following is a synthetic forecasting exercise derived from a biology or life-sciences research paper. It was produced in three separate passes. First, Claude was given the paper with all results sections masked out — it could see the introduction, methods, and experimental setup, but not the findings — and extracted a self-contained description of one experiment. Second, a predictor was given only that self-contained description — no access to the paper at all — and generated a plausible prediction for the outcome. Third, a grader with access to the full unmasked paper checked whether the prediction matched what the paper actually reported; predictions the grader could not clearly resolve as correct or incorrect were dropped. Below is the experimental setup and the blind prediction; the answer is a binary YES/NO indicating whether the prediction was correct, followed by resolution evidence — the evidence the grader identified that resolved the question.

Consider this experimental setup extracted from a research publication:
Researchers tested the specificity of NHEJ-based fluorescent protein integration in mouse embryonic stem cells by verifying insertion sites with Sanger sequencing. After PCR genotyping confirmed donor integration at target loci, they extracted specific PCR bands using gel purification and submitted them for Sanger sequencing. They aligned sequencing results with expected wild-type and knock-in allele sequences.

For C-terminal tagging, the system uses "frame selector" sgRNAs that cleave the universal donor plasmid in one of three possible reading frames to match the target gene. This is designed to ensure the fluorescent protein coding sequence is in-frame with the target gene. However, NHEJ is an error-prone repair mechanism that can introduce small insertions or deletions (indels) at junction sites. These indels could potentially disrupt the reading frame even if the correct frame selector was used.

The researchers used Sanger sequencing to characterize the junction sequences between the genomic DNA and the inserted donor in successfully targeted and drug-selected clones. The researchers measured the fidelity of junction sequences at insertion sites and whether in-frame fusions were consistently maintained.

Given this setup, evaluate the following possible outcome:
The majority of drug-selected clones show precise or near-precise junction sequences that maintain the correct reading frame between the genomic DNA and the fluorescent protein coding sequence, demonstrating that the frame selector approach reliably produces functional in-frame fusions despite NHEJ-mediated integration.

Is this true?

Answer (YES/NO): NO